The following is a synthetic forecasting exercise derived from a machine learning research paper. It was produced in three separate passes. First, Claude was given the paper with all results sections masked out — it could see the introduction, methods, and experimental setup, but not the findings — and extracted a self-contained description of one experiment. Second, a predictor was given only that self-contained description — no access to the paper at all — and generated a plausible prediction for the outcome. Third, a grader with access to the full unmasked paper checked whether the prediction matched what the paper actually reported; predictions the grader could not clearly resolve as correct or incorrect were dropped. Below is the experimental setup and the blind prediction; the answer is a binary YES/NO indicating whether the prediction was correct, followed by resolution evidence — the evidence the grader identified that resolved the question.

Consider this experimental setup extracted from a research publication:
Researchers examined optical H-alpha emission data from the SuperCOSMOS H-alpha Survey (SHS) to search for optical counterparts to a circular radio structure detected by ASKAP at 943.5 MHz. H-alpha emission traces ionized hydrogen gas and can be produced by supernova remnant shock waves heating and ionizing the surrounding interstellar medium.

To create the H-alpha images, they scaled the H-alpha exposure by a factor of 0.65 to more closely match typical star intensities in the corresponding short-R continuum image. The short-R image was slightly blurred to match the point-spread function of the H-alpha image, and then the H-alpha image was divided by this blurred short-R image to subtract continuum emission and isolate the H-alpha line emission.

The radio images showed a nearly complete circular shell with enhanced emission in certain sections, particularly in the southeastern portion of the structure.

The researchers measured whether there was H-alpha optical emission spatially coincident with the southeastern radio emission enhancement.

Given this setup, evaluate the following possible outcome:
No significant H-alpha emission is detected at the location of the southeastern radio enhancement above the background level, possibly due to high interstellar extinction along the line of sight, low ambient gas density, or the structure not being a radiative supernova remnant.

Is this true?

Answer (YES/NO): NO